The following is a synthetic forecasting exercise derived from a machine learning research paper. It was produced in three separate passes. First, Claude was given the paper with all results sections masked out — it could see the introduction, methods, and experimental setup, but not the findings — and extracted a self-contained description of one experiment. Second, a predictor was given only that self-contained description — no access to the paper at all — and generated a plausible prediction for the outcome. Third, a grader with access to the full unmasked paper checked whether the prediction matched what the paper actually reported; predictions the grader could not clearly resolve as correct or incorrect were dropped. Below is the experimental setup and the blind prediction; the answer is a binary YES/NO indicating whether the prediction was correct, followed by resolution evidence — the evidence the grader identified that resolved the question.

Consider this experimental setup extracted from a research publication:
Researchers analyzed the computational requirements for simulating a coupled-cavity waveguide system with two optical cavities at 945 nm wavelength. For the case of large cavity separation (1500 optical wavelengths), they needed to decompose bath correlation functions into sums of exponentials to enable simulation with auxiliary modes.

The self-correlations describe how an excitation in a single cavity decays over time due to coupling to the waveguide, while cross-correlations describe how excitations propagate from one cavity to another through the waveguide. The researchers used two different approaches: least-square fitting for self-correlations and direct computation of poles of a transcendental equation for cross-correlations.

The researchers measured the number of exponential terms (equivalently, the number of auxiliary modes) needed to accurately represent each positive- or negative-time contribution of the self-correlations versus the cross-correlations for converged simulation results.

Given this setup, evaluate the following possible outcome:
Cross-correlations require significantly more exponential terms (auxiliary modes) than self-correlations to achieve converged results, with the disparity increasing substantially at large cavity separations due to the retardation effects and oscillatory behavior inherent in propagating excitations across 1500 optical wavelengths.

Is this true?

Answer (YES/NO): YES